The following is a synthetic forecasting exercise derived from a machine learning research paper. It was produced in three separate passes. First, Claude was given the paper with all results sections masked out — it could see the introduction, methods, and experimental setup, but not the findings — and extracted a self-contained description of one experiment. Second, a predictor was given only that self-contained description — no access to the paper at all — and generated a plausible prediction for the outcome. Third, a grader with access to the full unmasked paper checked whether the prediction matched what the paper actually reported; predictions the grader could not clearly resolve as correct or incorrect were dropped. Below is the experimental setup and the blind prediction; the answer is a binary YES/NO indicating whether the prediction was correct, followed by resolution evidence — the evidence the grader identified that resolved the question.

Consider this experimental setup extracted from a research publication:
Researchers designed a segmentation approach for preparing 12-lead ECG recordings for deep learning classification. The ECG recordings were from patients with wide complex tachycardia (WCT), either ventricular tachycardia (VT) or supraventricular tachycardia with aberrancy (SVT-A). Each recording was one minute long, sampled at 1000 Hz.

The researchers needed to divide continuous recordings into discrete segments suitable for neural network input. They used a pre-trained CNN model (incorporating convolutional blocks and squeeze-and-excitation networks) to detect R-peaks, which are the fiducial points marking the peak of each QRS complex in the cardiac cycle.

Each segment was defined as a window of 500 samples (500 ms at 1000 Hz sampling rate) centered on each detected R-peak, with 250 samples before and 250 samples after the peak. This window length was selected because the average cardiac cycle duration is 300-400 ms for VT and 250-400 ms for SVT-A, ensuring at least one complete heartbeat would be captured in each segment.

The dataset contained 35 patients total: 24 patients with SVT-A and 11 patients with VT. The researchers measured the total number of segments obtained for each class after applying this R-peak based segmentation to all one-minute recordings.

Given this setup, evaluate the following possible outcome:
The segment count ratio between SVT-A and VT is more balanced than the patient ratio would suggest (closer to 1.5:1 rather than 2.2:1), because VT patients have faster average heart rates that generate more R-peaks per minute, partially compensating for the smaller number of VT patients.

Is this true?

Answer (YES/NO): YES